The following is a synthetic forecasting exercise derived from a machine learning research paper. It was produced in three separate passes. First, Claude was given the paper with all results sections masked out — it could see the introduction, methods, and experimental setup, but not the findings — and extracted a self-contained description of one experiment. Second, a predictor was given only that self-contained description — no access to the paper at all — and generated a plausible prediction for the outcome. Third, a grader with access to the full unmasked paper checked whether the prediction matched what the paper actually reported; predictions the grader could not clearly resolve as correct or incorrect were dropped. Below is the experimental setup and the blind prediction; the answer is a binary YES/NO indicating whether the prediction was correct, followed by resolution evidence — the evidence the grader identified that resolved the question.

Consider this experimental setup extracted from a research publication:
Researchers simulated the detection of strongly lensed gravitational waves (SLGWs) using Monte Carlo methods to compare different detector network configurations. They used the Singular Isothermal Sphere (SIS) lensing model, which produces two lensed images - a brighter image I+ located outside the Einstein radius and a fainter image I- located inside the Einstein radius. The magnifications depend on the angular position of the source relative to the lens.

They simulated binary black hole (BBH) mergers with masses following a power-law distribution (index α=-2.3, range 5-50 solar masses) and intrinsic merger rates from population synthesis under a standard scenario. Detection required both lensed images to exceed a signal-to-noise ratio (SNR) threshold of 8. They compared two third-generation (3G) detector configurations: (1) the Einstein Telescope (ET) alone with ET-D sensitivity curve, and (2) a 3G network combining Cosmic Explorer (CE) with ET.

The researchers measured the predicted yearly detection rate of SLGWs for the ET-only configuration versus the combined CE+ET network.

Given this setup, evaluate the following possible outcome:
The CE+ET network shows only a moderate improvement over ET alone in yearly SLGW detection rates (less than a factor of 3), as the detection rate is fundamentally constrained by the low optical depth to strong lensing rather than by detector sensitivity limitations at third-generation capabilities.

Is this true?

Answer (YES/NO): YES